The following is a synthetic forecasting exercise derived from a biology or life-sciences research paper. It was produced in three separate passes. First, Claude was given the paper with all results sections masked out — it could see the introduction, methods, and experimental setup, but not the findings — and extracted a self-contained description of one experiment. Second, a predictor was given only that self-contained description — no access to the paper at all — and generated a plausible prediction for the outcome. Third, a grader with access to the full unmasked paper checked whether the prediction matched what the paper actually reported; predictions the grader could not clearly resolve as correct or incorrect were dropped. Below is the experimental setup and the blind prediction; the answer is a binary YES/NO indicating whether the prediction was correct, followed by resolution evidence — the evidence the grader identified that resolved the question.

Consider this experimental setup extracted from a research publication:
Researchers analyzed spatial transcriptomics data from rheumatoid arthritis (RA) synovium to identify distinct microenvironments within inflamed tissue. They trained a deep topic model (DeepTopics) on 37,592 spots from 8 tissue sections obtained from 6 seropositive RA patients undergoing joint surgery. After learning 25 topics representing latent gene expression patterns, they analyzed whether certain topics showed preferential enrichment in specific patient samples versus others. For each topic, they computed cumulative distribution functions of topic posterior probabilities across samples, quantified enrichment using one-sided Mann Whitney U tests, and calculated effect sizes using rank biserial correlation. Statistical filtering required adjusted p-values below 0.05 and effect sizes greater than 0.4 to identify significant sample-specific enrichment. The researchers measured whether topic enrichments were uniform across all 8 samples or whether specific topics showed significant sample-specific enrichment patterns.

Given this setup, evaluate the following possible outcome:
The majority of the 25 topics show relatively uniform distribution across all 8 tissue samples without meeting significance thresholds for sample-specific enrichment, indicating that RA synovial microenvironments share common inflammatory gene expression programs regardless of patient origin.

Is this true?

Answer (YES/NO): NO